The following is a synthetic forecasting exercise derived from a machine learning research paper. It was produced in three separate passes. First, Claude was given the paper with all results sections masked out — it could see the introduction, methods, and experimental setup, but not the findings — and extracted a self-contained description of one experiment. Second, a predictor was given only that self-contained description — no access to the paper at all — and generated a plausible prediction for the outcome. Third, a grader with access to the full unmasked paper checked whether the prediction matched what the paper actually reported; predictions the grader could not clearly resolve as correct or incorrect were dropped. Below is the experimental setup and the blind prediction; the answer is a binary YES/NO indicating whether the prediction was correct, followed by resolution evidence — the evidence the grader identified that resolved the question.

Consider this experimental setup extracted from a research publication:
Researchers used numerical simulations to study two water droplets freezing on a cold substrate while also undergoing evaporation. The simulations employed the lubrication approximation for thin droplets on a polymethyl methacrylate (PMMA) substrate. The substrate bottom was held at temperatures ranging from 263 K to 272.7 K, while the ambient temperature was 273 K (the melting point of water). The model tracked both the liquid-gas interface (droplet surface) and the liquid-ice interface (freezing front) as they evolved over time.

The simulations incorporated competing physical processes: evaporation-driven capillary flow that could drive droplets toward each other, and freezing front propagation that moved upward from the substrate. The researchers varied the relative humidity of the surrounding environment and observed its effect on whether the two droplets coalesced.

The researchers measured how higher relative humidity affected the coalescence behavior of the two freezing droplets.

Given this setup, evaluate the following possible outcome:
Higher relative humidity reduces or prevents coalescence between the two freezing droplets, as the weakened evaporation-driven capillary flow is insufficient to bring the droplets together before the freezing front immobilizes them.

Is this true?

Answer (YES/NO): YES